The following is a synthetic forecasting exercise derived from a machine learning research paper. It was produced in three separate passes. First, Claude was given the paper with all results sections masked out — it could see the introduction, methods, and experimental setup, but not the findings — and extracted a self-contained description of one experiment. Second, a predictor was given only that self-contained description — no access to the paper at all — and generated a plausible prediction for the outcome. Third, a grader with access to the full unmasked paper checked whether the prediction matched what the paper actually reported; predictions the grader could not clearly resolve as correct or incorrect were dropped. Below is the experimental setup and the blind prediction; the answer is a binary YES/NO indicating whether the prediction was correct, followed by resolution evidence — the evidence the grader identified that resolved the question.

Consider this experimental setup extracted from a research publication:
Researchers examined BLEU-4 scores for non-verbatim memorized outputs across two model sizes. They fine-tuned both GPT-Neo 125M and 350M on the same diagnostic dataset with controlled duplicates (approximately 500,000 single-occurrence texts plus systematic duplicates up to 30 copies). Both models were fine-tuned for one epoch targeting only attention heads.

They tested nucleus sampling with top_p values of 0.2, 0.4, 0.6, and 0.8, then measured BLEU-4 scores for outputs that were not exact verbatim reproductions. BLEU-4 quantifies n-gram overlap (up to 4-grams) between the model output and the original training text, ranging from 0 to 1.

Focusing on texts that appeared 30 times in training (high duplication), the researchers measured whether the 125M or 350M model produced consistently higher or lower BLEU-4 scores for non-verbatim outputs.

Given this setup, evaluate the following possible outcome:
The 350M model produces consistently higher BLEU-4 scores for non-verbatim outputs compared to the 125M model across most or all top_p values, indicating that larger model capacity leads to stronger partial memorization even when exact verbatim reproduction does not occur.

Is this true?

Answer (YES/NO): NO